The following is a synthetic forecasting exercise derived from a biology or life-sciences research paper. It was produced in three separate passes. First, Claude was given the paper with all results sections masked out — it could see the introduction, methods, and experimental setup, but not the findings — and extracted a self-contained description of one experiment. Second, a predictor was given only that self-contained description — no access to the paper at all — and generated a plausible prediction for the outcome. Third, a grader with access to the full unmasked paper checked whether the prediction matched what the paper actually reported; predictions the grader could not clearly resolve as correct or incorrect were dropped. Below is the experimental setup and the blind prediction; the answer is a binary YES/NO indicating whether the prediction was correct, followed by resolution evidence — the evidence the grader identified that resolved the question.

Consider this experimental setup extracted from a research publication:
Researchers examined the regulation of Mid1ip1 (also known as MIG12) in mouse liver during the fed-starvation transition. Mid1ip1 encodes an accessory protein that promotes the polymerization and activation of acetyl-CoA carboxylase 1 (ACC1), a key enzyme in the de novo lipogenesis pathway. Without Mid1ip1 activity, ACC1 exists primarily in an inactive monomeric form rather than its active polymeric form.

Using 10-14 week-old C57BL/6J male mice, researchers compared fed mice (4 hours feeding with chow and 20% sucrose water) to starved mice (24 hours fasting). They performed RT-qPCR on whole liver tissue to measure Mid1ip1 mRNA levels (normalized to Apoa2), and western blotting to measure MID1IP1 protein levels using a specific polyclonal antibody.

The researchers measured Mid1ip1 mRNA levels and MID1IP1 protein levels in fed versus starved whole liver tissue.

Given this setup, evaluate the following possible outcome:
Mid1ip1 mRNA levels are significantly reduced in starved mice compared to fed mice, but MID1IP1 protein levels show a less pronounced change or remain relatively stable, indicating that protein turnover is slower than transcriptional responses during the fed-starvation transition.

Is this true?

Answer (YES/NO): NO